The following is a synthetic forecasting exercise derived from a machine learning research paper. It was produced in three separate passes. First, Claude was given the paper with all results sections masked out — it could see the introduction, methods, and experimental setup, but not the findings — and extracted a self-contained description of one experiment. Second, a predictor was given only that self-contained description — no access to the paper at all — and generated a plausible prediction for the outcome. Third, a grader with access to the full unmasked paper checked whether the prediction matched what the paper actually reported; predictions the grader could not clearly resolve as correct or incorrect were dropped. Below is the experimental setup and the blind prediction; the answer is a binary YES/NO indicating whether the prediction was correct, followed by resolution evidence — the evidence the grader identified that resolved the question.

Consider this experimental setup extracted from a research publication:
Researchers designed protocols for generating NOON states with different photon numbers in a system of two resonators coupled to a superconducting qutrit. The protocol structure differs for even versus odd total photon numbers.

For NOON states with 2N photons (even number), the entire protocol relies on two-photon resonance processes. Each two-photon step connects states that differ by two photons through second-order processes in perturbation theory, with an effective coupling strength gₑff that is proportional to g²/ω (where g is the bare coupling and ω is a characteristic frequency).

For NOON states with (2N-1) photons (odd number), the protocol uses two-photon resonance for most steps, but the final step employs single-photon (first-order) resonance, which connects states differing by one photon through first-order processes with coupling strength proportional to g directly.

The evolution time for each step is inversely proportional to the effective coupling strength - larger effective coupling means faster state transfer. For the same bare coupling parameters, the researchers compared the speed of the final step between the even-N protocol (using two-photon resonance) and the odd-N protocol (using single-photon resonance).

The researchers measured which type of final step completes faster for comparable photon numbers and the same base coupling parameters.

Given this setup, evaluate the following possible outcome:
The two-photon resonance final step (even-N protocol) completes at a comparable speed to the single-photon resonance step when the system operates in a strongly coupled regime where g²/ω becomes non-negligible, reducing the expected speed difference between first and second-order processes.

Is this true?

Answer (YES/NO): NO